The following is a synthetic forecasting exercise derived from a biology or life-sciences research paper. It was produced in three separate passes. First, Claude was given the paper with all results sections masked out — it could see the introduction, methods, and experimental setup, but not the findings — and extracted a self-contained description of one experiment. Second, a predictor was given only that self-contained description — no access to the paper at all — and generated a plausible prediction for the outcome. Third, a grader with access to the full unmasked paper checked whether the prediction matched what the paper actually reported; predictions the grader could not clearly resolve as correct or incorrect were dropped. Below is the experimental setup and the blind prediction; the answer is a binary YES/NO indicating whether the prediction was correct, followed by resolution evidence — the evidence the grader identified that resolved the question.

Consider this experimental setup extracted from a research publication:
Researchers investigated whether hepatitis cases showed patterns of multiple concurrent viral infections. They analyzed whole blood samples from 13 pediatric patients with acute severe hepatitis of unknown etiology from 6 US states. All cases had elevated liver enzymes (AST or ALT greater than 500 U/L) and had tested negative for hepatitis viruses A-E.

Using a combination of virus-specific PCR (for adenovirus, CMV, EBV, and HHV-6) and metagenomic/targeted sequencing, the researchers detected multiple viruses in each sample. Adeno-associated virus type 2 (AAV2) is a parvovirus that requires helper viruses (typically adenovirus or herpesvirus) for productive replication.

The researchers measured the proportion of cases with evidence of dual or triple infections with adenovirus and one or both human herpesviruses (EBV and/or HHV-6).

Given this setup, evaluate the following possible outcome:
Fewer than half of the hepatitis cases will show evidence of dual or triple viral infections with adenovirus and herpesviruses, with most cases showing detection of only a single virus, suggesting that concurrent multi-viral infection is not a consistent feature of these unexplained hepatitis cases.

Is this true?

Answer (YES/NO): NO